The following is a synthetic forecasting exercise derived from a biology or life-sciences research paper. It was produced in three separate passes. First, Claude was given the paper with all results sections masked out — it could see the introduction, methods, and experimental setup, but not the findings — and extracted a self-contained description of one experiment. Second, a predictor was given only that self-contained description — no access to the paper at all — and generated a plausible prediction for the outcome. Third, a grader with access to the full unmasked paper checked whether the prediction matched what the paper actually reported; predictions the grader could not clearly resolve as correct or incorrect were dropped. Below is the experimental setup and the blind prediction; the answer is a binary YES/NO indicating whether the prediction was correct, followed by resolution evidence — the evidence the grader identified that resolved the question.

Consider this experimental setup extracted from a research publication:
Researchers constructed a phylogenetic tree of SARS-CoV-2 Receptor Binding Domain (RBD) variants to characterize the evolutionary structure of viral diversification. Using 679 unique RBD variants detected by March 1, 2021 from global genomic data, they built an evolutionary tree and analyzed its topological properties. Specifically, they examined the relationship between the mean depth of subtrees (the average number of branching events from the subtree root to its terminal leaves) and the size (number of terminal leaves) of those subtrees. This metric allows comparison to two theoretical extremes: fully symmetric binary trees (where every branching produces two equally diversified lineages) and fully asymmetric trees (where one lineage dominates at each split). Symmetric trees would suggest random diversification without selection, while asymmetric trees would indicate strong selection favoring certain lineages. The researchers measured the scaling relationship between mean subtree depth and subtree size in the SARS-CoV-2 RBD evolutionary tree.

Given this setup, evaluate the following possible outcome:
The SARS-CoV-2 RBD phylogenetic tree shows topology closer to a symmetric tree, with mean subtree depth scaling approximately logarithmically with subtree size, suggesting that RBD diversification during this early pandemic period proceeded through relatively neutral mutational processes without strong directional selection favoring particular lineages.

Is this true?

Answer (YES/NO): NO